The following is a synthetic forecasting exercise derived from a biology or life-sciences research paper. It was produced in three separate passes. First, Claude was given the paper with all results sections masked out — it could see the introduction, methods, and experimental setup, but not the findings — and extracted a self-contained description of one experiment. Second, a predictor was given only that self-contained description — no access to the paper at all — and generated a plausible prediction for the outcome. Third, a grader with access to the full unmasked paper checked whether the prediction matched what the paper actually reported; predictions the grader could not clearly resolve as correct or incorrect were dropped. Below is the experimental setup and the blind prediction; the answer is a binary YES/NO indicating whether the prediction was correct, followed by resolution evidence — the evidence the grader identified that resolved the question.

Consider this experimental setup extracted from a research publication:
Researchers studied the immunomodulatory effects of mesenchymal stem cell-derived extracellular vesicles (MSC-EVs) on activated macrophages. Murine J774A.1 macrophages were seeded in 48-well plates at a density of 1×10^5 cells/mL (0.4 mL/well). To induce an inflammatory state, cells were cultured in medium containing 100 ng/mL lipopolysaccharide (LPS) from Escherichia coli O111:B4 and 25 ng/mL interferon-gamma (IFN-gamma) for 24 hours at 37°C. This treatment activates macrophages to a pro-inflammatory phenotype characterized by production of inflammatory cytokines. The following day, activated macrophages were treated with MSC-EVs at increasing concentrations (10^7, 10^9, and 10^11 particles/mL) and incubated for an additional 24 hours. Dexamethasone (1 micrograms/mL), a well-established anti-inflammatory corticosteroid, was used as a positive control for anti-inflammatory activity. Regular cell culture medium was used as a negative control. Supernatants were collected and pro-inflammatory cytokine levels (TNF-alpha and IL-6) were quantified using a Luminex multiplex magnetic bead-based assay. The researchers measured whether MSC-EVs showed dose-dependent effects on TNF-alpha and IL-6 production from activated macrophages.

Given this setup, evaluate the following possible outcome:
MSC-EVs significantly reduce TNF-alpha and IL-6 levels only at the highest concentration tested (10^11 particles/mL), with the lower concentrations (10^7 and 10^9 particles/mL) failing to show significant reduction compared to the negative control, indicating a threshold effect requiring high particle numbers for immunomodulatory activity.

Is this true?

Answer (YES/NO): NO